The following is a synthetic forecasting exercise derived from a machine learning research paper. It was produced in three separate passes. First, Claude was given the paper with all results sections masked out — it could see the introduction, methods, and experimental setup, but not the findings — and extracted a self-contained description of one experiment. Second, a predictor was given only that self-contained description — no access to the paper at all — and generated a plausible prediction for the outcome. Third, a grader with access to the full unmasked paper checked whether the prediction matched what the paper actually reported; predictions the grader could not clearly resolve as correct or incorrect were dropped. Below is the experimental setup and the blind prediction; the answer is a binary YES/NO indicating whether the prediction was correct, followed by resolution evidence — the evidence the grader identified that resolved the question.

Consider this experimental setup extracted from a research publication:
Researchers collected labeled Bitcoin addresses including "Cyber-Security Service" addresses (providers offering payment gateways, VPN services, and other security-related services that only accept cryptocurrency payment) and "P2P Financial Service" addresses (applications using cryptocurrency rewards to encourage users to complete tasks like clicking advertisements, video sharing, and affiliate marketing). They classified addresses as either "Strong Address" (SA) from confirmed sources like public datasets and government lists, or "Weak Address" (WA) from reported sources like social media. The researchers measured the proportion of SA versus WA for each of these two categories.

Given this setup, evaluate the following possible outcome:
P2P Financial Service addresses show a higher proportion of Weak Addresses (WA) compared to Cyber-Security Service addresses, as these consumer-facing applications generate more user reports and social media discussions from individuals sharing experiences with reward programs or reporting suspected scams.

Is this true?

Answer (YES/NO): NO